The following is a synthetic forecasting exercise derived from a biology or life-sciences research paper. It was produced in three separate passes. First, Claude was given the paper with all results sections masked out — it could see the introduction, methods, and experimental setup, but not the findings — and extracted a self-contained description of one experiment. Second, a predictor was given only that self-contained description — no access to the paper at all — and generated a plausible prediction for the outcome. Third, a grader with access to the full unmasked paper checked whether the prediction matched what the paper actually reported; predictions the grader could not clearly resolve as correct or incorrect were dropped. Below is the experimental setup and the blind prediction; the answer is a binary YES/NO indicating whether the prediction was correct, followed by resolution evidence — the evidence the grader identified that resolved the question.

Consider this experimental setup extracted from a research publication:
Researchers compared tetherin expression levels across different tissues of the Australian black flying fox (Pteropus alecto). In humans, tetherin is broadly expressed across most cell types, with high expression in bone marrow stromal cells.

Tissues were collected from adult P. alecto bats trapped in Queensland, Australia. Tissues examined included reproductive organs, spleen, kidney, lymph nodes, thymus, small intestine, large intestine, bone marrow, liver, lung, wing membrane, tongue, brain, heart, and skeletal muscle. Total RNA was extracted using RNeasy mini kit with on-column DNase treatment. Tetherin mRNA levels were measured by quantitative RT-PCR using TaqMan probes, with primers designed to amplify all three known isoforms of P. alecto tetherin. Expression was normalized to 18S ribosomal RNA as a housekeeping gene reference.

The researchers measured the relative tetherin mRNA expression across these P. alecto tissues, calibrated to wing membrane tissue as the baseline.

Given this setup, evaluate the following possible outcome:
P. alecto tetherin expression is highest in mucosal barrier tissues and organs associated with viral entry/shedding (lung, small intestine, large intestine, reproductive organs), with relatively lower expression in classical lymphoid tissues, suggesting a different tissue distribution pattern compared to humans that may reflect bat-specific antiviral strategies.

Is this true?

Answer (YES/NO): NO